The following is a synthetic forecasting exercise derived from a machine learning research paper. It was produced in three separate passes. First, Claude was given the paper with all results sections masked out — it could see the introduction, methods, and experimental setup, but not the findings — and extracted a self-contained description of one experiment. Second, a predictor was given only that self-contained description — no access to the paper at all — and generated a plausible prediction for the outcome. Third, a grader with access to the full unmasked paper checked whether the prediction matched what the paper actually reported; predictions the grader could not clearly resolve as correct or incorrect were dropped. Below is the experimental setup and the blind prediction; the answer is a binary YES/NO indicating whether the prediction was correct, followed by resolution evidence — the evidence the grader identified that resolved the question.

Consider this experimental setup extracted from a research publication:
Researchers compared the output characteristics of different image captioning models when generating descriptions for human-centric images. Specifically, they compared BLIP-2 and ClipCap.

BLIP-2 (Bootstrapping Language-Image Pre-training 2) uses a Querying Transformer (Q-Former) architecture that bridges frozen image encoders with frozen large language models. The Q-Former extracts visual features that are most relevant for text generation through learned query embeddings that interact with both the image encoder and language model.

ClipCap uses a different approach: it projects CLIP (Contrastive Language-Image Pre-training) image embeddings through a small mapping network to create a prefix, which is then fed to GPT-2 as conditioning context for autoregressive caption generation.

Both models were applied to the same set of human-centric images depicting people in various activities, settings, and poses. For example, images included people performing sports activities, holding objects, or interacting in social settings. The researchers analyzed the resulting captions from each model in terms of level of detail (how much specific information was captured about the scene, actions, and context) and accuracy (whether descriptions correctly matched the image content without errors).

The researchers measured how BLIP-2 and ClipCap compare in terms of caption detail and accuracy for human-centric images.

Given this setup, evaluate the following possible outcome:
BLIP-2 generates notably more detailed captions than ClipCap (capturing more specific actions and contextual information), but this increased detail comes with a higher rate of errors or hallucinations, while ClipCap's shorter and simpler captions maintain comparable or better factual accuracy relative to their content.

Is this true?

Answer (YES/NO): NO